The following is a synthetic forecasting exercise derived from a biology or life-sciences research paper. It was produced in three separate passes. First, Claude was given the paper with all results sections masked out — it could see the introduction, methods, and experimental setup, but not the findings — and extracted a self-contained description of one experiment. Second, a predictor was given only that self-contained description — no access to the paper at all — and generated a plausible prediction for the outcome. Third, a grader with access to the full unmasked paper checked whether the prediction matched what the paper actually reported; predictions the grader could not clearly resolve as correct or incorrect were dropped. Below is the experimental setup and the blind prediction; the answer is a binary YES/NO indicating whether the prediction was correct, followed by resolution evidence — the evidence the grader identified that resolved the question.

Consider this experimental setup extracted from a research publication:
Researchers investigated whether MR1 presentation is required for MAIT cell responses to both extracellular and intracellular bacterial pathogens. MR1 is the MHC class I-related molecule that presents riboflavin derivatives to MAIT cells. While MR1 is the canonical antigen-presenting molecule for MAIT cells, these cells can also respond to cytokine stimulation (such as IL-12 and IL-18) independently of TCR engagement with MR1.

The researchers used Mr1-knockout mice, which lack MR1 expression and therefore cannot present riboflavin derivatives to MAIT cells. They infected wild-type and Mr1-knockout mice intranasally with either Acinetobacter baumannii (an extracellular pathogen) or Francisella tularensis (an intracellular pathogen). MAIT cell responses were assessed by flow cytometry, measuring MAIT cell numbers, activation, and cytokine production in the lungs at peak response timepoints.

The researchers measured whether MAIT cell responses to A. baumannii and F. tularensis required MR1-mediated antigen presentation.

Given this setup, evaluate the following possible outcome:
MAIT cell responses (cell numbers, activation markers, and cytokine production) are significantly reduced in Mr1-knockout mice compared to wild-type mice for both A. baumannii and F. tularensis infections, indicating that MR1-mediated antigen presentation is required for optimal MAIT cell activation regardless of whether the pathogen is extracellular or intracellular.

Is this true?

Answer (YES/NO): YES